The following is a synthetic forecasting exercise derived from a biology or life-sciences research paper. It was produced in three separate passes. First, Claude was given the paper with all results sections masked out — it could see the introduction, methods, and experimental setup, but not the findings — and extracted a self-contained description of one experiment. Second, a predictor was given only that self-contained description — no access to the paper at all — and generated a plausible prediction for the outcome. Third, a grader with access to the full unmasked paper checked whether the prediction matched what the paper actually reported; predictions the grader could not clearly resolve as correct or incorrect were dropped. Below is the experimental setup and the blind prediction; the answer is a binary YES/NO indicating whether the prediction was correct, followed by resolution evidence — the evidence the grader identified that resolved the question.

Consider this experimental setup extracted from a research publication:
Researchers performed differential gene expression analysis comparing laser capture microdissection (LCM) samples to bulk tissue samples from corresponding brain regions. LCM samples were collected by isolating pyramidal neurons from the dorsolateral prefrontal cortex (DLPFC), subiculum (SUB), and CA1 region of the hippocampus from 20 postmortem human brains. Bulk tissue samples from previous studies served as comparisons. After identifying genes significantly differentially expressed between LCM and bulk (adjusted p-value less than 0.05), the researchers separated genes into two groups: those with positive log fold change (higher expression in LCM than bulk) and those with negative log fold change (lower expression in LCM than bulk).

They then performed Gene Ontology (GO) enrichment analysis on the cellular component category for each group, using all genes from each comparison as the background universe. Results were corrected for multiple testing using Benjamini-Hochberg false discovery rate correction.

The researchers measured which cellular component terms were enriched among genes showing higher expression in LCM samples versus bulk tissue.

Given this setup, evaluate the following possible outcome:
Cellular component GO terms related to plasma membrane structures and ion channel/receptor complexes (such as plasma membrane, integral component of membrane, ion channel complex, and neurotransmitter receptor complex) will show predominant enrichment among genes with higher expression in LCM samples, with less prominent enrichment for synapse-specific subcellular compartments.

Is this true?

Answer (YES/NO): NO